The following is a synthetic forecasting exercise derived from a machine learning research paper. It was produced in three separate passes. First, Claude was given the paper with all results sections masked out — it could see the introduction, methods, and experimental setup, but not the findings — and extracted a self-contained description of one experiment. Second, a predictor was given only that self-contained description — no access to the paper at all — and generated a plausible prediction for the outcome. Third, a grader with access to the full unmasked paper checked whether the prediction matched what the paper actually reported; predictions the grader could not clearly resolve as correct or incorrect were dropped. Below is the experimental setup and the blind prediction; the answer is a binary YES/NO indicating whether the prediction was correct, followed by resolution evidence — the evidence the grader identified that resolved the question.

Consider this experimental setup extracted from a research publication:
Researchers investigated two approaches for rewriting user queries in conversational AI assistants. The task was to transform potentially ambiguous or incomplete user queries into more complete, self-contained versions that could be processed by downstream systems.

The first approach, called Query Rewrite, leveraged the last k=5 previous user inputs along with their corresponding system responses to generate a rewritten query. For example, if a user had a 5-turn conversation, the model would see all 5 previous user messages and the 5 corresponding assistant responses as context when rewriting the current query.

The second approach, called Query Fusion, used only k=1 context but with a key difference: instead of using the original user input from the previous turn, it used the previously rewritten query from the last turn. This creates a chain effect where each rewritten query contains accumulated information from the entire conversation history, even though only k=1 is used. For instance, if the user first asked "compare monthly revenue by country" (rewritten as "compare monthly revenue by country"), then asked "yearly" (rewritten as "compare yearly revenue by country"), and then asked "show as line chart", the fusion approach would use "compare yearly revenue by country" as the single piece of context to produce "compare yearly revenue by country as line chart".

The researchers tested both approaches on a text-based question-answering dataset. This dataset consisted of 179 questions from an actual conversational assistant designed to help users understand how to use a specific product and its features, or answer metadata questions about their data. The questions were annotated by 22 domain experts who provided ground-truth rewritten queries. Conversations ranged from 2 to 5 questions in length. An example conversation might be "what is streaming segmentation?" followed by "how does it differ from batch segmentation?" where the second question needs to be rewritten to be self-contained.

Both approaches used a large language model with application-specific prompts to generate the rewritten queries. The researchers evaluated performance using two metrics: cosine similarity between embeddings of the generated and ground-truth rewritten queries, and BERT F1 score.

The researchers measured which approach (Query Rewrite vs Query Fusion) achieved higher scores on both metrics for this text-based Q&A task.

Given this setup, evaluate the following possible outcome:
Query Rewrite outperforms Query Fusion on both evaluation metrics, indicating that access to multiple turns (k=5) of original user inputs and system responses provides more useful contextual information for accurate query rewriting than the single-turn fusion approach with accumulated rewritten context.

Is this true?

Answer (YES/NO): YES